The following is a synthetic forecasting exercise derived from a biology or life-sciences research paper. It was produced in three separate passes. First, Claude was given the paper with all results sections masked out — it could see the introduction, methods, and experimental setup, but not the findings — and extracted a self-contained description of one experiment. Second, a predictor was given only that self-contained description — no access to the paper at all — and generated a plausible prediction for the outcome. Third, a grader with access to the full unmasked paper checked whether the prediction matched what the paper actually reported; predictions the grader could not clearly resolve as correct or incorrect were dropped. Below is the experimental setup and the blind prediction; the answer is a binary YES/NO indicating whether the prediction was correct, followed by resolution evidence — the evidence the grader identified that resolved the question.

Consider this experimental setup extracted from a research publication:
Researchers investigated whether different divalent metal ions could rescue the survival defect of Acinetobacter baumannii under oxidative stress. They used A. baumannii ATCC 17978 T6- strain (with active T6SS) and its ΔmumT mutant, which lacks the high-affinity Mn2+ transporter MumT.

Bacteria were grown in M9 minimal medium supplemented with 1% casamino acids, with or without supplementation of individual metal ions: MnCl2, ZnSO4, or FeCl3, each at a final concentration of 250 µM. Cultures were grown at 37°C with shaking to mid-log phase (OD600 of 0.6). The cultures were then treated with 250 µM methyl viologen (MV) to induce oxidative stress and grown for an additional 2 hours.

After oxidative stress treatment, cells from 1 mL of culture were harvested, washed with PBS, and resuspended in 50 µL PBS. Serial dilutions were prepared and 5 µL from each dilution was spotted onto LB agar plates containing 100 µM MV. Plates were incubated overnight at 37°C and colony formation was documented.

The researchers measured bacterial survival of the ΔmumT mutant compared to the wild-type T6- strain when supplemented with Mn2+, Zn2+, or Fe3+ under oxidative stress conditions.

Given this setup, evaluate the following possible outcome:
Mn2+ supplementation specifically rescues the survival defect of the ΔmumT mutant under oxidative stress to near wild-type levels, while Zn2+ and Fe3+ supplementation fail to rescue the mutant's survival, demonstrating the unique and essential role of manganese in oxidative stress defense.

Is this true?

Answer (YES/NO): NO